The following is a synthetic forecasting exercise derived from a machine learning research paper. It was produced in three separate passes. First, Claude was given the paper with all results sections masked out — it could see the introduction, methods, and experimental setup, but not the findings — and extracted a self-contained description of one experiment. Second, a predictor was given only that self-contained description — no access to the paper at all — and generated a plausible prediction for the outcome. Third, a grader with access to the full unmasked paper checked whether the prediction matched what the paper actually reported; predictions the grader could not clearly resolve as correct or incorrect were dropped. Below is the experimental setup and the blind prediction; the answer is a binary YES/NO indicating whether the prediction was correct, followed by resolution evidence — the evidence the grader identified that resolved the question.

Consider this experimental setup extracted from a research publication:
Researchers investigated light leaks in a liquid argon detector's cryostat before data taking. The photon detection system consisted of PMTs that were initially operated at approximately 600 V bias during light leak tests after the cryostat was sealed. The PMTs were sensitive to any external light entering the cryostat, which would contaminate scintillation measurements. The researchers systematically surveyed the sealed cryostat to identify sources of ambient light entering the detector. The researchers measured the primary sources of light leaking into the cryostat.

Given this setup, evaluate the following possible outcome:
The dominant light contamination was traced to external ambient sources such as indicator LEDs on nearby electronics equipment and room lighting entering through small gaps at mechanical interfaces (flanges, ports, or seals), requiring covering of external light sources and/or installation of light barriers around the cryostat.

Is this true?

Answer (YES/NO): NO